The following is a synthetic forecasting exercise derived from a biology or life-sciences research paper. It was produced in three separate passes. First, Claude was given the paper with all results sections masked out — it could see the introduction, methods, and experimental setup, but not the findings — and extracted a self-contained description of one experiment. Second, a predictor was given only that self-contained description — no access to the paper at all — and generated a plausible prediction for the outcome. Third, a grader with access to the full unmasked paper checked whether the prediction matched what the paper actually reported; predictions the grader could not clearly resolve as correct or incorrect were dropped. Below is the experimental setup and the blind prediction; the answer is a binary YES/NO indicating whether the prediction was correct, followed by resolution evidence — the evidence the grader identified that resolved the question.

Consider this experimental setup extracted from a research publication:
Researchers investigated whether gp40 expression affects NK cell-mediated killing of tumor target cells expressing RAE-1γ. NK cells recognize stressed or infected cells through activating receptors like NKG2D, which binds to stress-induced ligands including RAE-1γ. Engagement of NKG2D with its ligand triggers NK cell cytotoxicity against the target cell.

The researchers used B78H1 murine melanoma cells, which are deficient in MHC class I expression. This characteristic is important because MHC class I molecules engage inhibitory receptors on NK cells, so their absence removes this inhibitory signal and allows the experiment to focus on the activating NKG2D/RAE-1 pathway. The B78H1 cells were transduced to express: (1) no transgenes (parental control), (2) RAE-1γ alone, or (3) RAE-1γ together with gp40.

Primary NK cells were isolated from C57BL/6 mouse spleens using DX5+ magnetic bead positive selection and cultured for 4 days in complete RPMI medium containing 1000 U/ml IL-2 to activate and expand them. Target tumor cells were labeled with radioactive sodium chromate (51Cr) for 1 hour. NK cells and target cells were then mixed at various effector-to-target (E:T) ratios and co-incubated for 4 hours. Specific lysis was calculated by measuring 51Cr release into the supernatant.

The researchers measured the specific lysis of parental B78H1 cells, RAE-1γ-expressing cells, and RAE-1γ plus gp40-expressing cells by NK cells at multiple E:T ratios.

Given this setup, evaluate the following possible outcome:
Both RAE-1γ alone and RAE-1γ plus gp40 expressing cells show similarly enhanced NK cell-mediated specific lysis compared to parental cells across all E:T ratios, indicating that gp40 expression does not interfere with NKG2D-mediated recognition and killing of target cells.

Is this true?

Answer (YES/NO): NO